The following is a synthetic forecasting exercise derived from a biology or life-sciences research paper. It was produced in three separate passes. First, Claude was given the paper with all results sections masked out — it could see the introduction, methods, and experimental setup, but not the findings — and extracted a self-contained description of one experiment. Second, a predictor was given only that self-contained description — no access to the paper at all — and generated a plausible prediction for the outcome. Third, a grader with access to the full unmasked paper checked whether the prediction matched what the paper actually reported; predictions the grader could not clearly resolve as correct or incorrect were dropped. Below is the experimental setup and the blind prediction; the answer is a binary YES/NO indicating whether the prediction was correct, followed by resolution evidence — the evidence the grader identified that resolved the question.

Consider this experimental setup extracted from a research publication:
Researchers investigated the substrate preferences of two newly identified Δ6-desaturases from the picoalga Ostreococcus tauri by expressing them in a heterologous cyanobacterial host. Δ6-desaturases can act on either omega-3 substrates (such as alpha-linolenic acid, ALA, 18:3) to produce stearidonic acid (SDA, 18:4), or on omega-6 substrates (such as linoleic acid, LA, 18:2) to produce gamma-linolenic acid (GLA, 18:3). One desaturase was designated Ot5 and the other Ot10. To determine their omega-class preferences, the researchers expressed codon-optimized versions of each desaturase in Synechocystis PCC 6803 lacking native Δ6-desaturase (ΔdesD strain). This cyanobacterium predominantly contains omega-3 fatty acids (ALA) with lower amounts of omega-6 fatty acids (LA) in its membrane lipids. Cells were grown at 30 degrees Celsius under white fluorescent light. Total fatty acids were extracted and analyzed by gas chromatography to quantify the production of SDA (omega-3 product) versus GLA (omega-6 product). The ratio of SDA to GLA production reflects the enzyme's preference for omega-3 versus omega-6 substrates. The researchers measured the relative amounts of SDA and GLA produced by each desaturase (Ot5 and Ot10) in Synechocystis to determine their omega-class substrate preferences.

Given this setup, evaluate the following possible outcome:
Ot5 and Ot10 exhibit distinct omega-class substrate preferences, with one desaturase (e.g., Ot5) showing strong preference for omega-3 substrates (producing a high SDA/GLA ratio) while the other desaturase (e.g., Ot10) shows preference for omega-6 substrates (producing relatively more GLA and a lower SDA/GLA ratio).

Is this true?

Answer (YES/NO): YES